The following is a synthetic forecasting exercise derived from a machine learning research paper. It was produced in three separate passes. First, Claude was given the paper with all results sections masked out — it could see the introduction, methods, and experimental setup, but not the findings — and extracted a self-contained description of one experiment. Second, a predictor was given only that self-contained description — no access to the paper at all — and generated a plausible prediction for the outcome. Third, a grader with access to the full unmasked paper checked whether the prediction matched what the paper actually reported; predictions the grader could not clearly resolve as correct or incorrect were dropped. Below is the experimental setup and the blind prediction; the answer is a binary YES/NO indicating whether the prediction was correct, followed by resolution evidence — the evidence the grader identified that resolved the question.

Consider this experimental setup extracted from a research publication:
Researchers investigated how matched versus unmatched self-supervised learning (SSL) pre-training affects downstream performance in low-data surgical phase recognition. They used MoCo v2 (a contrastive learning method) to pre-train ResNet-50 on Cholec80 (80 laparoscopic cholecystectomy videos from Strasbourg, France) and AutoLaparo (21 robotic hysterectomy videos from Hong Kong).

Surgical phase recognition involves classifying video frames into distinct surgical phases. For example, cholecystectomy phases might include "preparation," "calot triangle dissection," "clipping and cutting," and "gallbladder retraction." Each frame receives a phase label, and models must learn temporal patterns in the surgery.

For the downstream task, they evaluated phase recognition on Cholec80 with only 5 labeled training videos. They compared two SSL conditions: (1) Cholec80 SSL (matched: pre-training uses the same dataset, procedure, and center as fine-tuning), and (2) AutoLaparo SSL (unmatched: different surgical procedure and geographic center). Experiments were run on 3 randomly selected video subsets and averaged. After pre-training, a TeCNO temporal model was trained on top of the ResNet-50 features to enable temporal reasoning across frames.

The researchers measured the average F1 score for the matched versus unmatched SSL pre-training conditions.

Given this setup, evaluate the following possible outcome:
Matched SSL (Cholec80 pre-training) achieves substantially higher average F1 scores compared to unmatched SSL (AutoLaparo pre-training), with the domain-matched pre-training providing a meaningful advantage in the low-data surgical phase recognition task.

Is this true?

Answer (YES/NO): YES